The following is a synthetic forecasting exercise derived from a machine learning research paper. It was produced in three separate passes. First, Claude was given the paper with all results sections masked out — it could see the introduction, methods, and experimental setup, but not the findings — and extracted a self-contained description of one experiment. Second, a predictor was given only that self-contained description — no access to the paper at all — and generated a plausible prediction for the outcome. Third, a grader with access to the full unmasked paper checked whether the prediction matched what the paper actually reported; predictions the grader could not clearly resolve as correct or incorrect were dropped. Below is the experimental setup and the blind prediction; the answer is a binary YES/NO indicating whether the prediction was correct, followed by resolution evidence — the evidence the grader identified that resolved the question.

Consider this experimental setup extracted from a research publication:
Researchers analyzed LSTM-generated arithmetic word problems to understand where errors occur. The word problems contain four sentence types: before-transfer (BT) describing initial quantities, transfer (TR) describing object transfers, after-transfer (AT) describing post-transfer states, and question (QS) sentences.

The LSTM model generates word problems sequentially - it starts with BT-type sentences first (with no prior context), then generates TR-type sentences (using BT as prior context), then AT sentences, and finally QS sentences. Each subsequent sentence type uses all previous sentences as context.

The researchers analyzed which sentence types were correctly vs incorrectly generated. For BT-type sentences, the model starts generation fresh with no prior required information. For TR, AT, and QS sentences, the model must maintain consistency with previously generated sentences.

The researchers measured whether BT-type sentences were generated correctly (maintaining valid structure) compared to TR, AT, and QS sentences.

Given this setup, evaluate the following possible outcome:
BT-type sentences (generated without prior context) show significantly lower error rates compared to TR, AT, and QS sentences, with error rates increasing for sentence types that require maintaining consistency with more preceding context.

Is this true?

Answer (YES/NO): NO